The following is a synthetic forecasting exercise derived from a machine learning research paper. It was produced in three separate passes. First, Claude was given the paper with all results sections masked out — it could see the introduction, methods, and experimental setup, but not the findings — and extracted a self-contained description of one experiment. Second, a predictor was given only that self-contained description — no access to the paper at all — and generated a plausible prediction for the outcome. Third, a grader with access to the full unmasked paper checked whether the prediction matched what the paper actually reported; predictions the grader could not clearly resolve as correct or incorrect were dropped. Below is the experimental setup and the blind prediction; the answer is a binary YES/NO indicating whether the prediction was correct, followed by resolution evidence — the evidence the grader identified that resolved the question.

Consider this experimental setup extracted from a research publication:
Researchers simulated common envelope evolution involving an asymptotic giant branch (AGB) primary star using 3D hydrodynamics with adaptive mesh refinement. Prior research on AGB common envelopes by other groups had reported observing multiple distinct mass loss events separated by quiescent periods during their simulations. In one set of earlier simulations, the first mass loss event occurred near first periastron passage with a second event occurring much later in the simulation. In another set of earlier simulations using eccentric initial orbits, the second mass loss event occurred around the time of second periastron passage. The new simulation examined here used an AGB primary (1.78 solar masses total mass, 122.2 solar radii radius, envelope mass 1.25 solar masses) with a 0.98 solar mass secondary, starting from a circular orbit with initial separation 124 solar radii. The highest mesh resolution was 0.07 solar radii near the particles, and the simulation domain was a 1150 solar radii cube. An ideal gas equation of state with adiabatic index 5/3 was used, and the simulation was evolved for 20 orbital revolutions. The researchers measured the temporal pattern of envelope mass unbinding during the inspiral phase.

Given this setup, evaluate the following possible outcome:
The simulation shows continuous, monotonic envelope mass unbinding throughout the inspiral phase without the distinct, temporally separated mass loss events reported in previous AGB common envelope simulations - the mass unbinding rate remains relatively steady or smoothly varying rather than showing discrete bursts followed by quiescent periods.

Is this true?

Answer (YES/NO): NO